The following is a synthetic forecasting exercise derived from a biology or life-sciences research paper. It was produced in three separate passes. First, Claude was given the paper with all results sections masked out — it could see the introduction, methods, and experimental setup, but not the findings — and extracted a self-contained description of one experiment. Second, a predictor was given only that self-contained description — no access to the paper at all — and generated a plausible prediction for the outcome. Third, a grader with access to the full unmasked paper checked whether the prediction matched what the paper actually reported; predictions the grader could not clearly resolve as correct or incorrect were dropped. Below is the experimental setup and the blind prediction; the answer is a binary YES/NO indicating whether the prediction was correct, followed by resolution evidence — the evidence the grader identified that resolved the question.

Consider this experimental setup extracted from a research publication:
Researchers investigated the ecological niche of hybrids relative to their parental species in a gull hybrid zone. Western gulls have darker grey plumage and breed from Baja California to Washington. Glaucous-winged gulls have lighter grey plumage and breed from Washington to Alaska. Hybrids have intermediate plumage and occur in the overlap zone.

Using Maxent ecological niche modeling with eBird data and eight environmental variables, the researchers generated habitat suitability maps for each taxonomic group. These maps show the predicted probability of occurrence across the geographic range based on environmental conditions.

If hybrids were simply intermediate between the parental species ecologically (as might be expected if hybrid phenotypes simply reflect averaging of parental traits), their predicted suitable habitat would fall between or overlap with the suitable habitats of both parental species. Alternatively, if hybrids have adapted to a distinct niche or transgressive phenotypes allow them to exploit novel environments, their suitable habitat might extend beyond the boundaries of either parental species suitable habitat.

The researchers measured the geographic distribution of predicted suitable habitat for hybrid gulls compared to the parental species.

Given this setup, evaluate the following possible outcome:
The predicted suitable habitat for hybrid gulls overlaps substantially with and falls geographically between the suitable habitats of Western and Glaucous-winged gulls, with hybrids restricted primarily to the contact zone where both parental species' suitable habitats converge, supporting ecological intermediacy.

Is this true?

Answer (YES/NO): NO